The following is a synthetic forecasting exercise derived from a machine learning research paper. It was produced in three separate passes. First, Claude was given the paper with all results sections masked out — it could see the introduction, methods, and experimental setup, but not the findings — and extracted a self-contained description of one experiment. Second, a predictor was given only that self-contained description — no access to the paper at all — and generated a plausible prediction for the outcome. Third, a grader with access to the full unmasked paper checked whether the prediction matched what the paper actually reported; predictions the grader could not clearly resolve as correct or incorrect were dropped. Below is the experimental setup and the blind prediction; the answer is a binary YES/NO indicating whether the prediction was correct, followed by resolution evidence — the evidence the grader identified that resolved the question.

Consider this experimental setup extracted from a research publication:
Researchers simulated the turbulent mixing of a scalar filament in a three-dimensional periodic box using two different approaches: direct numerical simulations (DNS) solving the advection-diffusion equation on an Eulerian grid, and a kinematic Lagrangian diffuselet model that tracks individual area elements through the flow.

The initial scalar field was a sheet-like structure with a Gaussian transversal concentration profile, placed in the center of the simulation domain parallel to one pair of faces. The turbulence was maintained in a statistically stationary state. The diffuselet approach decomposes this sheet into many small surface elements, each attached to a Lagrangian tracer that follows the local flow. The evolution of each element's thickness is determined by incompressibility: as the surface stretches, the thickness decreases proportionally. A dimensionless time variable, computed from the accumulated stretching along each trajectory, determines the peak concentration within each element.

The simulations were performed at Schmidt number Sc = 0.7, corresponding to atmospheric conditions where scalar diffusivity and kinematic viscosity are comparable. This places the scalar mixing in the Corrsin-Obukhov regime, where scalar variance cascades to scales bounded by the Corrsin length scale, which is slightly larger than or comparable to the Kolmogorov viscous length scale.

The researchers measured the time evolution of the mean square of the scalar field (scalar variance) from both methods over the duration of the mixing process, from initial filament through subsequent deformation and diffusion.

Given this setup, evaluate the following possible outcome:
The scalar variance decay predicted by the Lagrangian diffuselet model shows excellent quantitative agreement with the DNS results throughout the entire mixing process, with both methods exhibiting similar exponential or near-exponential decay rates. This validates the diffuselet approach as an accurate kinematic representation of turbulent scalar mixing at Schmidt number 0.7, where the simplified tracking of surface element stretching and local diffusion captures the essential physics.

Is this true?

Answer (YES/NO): NO